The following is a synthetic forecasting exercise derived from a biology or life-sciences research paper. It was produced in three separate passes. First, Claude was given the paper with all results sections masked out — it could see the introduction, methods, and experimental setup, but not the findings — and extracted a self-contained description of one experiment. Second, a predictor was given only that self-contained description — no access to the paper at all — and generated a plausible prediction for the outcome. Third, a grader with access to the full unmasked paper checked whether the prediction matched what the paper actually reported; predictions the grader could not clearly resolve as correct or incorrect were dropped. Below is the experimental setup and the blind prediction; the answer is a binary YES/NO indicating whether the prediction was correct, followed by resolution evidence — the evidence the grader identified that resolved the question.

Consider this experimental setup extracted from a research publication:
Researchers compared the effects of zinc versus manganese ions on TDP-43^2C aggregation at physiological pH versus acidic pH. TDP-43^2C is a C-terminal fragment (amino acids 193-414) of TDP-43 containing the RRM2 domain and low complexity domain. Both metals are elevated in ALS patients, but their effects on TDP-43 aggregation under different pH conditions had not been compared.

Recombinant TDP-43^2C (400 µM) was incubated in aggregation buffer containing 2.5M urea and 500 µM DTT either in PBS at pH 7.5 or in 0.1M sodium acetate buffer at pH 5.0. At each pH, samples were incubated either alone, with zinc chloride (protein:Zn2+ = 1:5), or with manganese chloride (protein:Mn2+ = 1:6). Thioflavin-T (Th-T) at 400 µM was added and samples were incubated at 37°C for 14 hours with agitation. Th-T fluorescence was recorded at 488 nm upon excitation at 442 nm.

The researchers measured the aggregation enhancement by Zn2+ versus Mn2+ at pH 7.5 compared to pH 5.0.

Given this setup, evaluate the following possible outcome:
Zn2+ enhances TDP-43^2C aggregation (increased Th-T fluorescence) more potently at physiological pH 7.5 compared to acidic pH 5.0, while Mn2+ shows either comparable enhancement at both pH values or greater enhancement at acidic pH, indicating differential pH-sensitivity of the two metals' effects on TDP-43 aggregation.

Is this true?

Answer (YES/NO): NO